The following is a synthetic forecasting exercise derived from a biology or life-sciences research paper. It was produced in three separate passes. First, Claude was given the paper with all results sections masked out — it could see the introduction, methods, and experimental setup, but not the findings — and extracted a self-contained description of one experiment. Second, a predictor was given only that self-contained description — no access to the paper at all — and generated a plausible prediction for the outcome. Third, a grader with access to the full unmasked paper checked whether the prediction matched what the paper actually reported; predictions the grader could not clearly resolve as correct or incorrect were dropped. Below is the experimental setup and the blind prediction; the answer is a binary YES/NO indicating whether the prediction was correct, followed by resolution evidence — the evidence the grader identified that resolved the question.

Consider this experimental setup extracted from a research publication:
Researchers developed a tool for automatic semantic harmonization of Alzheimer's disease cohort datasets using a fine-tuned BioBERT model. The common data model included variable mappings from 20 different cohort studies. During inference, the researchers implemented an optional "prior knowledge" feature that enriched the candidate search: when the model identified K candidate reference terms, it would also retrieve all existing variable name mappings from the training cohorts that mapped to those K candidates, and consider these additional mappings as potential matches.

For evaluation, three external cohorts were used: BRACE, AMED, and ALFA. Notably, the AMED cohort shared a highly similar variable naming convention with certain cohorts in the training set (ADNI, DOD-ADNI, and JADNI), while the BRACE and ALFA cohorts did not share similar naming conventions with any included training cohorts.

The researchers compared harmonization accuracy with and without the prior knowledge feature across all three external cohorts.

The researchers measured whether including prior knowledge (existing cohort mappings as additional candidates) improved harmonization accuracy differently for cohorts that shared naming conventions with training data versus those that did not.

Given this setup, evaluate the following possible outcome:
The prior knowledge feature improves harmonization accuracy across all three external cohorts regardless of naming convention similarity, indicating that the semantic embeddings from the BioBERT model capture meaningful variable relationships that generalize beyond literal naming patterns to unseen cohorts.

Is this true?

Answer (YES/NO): NO